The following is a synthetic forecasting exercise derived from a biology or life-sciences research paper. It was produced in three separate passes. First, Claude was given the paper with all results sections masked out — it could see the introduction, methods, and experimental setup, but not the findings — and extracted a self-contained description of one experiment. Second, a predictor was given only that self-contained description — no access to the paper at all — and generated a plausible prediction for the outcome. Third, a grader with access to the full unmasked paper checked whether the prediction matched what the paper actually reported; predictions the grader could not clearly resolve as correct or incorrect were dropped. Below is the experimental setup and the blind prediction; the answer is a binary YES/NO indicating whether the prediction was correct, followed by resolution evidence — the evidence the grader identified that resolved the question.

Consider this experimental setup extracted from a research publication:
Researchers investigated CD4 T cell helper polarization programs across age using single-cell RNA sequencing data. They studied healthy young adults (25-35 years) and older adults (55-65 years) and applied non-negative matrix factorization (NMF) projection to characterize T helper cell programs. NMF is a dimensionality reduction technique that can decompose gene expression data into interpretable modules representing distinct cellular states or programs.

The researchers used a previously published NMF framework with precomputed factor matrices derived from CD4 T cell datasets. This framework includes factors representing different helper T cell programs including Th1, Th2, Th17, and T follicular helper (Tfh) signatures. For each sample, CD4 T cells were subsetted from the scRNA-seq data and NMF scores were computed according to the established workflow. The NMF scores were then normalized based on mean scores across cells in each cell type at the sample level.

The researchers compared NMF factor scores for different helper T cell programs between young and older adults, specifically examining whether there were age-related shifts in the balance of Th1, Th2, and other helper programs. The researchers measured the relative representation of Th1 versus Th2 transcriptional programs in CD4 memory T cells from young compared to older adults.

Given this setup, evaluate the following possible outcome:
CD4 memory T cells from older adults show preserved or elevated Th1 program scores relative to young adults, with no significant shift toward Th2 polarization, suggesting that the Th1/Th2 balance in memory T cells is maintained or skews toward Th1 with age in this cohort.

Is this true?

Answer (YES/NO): NO